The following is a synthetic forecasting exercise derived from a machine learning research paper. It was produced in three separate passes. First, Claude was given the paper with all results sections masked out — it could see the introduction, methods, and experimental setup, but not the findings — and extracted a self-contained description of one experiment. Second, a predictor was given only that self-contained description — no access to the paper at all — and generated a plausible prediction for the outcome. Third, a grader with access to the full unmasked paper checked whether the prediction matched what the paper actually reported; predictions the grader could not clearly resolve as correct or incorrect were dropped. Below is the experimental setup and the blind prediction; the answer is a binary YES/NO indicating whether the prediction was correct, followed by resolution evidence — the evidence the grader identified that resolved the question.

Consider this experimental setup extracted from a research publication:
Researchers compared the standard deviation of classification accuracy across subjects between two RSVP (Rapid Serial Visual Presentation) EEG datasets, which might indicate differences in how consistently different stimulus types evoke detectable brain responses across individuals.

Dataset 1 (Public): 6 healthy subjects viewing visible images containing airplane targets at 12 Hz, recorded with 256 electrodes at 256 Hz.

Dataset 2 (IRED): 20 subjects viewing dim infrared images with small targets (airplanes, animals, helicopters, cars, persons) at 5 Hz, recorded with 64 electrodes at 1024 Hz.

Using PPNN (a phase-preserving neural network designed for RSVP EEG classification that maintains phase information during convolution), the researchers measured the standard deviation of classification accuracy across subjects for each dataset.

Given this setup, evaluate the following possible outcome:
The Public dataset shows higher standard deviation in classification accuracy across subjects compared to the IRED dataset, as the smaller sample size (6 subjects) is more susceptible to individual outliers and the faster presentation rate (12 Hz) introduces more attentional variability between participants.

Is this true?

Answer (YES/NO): YES